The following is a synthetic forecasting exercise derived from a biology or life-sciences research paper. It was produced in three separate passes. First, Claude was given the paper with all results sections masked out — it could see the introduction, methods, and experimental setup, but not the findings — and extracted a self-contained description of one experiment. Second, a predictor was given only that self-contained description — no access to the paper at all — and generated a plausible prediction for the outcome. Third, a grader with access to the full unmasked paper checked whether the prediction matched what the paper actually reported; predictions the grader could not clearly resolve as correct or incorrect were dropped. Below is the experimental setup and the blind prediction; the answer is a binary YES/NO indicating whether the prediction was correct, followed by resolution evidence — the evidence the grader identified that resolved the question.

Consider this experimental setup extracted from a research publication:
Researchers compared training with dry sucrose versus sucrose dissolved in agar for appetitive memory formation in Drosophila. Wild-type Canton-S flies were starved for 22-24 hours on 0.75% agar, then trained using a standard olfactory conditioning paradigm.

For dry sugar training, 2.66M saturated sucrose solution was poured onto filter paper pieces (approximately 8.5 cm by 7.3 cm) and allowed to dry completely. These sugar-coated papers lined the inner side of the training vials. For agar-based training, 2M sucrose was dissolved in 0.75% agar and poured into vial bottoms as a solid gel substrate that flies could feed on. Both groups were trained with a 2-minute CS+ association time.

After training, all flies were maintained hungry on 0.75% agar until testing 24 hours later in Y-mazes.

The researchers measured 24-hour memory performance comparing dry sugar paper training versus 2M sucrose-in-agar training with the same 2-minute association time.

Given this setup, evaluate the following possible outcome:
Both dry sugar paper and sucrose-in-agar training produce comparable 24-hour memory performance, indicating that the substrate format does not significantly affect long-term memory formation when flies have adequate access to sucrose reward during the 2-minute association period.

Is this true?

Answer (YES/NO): NO